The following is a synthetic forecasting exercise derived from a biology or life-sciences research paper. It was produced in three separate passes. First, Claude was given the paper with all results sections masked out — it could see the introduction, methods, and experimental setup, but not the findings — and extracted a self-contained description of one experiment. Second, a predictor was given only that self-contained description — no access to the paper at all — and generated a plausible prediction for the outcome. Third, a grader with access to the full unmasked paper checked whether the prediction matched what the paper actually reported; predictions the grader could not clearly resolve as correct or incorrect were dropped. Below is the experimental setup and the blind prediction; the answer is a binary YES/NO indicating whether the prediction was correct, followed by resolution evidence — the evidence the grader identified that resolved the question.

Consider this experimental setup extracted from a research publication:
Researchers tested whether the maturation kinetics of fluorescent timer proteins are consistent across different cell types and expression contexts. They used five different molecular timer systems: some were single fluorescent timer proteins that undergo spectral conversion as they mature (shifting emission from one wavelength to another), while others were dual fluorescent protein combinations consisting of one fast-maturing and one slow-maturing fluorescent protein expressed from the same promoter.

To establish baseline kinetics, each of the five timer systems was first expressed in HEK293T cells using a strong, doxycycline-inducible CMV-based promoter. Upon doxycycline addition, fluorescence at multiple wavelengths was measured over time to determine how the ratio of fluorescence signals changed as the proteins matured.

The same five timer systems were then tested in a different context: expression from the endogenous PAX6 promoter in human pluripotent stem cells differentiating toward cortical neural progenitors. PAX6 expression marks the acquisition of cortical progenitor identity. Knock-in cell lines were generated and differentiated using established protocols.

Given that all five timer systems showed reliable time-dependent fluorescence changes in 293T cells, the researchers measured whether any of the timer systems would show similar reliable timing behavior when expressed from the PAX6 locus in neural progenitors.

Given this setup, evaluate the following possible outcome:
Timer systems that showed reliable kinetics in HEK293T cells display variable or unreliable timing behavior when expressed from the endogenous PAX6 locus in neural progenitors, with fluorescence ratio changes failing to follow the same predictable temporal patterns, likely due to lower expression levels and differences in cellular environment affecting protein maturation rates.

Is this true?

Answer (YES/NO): YES